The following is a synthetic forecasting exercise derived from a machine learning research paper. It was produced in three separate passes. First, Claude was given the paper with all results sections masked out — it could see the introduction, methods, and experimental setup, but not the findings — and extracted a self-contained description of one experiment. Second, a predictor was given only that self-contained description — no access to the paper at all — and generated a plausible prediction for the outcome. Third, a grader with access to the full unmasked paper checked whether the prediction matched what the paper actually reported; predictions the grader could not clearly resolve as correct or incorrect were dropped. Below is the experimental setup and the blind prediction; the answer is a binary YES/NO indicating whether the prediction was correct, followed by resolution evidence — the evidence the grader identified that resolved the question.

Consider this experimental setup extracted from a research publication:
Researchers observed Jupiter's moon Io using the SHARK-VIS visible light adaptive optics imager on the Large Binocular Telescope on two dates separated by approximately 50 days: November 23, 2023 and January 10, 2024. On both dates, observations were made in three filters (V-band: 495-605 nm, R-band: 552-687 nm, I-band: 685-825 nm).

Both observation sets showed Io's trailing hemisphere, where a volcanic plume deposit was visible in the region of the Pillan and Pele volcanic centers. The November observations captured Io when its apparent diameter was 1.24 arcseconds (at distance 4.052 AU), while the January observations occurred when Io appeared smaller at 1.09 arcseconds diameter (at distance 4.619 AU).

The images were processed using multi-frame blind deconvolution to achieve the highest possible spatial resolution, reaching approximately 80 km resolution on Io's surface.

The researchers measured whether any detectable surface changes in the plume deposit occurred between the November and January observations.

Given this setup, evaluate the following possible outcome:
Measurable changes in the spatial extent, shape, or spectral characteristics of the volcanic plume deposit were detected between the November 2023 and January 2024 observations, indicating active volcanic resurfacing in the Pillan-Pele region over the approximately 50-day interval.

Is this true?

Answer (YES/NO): NO